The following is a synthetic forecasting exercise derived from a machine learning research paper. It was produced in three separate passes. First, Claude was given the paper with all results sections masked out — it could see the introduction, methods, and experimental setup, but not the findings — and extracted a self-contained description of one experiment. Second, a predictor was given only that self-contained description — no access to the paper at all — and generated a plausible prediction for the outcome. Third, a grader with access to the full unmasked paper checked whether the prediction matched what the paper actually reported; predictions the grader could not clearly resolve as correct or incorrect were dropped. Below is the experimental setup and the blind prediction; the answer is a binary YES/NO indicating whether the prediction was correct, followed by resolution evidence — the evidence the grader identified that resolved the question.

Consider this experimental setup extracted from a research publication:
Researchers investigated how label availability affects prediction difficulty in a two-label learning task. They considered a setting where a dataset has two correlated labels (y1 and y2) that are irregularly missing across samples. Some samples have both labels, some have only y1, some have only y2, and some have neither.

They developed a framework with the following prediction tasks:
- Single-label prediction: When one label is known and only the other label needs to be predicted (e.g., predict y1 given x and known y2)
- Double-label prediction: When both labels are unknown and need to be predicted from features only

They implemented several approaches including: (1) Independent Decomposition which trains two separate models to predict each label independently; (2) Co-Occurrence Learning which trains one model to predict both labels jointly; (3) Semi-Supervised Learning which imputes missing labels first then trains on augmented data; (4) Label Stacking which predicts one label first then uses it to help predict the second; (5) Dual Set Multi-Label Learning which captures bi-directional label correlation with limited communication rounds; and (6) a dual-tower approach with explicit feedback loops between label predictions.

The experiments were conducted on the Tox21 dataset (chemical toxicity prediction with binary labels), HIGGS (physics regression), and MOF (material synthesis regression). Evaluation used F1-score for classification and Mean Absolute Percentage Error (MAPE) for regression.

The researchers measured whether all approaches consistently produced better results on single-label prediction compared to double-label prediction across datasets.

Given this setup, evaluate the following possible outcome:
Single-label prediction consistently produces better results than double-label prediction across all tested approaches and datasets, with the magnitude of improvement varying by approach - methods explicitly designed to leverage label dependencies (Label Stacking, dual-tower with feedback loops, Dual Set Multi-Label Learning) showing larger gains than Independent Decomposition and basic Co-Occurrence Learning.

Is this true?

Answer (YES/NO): NO